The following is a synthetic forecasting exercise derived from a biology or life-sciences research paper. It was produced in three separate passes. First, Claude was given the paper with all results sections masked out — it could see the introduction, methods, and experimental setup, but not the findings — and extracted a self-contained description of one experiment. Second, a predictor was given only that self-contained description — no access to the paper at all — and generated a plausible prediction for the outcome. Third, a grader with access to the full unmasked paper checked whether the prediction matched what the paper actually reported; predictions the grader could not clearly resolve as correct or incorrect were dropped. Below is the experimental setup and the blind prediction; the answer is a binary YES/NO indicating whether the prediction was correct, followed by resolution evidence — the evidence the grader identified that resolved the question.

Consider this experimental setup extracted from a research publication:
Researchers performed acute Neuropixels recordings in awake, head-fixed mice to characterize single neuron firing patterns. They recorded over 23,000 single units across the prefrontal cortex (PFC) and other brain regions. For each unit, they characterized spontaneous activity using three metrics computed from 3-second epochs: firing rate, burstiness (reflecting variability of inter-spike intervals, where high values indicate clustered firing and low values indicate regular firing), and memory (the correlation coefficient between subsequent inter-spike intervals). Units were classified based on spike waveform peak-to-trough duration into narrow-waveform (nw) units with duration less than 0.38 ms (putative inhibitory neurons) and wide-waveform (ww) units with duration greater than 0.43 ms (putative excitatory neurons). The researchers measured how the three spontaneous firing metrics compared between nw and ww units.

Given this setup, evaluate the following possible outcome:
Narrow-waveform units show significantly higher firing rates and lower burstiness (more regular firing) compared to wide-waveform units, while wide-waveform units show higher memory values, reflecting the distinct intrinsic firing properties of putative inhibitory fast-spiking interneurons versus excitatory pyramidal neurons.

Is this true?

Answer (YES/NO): NO